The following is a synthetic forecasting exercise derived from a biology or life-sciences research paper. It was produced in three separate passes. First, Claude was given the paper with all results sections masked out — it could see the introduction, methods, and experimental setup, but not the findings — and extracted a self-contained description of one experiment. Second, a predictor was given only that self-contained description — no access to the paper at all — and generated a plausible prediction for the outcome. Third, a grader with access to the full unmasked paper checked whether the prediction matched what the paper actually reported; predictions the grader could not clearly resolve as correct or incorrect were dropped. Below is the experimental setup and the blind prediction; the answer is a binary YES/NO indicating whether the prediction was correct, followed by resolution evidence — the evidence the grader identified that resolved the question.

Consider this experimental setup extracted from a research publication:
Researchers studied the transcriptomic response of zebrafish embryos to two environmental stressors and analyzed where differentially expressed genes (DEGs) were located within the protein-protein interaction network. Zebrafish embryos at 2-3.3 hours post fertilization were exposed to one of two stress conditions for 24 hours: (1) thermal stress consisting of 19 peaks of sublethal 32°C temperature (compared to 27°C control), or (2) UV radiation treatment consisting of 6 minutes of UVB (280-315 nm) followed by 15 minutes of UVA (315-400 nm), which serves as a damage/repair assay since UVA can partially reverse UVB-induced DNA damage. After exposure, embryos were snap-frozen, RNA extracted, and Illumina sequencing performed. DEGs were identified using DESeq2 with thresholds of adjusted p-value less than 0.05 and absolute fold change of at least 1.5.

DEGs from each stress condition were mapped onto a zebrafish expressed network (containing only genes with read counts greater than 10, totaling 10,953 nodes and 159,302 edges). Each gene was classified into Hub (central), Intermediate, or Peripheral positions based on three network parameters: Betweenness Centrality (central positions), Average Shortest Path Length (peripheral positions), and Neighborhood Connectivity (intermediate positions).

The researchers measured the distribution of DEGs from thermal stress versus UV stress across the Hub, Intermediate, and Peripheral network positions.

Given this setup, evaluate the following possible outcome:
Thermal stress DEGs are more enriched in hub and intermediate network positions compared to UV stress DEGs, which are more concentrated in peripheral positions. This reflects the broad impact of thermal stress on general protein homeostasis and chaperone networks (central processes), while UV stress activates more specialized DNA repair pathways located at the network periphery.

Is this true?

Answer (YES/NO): NO